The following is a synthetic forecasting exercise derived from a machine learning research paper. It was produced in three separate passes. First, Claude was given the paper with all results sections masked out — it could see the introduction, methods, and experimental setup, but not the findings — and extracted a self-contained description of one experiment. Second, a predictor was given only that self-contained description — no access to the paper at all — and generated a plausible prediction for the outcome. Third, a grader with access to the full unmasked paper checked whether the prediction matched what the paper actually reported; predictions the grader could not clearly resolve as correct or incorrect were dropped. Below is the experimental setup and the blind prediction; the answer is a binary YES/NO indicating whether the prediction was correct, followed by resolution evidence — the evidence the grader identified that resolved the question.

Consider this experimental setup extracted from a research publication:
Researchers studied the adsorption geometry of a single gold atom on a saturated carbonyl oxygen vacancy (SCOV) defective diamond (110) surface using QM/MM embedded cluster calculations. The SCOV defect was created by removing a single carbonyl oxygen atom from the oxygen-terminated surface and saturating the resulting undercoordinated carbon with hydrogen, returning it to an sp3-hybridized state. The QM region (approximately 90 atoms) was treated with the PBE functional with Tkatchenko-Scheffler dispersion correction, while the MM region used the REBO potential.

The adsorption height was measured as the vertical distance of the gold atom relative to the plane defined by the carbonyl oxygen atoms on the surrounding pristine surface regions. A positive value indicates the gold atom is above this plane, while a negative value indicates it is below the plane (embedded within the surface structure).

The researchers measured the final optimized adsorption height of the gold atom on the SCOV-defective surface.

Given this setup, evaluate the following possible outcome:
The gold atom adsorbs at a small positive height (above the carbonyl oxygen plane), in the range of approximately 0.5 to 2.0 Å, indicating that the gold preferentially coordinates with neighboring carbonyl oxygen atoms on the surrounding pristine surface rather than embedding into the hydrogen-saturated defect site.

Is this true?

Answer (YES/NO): NO